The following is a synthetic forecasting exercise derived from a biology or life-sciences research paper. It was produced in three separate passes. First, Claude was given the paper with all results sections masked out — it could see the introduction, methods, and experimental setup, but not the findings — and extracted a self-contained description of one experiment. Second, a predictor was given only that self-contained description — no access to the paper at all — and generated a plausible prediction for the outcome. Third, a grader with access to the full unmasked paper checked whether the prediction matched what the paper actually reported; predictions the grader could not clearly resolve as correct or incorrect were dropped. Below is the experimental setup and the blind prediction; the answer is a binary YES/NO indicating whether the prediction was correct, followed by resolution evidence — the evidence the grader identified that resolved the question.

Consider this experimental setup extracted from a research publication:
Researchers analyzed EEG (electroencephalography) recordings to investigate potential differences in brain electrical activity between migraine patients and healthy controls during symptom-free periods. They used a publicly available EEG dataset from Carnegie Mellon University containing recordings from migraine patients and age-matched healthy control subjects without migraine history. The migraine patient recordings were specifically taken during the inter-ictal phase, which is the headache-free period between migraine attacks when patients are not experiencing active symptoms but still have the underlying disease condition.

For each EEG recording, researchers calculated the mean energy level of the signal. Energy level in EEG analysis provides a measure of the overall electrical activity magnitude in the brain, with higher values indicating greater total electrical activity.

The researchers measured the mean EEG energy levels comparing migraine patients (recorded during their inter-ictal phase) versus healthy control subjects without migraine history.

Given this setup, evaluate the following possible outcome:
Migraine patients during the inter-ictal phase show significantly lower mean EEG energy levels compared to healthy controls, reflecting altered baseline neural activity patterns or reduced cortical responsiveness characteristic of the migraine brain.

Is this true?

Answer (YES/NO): NO